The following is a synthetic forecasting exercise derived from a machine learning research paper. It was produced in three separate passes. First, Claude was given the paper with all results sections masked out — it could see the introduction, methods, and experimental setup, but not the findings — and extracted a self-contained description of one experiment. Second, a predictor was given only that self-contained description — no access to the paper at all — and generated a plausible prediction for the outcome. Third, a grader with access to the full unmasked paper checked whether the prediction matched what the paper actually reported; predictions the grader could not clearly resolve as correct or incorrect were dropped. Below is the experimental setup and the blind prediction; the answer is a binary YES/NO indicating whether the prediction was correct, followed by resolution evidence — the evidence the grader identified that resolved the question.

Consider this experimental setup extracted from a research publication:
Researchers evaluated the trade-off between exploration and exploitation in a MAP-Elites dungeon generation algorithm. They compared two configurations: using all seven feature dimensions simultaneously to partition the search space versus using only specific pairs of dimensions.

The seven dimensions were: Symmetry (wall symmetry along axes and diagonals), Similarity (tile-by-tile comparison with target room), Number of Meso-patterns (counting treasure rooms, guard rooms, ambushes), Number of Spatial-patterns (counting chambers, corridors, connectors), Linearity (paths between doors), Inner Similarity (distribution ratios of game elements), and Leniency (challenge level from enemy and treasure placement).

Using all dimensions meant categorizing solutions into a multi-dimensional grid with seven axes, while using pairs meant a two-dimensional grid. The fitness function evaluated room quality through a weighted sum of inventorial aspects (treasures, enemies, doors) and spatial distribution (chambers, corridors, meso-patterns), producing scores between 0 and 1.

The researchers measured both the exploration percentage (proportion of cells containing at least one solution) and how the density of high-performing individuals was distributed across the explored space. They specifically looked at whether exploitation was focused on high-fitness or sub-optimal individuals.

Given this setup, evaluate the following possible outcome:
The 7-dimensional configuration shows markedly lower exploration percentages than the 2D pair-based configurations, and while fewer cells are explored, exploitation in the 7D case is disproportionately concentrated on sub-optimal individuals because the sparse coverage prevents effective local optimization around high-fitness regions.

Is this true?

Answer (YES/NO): NO